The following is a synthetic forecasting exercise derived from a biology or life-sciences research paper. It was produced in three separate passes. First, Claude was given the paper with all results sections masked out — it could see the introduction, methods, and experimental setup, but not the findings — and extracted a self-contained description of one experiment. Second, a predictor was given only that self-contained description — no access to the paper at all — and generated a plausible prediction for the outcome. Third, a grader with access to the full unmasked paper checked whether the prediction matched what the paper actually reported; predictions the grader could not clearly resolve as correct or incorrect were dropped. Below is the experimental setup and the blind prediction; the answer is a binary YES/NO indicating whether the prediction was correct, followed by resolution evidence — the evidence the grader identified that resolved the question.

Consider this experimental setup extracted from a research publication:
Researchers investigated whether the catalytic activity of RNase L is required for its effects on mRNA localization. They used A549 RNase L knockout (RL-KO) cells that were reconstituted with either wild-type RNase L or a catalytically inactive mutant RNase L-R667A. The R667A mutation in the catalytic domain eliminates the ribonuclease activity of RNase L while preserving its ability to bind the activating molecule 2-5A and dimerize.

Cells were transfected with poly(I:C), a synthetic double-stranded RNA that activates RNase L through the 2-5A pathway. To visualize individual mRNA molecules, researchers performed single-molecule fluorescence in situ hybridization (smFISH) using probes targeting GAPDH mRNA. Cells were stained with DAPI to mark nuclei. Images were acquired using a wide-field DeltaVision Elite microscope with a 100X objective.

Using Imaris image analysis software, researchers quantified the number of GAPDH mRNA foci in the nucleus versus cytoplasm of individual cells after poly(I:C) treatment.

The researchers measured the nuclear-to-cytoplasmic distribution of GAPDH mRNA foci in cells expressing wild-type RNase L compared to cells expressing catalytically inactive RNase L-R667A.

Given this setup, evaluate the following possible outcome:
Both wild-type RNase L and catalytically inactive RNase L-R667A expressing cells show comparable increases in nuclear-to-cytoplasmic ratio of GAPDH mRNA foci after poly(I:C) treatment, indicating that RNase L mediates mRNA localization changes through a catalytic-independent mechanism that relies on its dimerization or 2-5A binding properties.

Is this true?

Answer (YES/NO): NO